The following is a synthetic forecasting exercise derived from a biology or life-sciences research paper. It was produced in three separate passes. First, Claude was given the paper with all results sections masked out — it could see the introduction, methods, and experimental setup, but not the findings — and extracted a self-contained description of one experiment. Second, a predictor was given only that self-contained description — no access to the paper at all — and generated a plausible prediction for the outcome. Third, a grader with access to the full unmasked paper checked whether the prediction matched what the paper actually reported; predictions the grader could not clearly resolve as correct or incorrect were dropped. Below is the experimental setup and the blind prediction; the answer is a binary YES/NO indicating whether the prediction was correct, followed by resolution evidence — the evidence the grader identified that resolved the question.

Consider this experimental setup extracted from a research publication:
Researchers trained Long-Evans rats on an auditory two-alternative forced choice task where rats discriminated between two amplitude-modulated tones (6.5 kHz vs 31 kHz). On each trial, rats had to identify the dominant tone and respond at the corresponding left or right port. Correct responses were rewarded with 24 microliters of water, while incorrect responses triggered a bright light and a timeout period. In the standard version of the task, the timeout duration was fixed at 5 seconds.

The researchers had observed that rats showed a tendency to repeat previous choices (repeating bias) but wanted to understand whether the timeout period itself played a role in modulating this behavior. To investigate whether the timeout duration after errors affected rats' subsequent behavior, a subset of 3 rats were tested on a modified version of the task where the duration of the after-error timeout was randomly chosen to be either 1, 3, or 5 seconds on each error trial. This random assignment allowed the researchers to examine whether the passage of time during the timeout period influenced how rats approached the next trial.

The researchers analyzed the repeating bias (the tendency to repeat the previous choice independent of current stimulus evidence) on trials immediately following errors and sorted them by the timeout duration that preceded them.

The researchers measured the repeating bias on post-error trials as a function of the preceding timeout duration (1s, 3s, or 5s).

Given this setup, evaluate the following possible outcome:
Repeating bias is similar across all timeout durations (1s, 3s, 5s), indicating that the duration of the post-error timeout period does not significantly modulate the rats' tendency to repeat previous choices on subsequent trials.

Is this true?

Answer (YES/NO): YES